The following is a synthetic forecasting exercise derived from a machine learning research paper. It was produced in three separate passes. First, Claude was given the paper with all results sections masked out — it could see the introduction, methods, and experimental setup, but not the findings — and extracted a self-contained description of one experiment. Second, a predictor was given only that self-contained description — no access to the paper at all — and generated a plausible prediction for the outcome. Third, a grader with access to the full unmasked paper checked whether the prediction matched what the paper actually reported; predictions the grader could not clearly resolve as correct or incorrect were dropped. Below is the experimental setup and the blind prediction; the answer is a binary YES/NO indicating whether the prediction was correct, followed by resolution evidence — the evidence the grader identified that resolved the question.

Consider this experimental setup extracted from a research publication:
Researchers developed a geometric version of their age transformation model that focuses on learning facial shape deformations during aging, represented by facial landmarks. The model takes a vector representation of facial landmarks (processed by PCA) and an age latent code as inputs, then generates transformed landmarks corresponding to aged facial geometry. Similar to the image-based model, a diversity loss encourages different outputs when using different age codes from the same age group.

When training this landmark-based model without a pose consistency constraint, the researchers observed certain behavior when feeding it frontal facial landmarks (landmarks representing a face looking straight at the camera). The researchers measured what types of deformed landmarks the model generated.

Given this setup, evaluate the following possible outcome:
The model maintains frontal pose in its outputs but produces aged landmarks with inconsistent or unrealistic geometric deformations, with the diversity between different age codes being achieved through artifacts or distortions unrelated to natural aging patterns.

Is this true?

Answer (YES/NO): NO